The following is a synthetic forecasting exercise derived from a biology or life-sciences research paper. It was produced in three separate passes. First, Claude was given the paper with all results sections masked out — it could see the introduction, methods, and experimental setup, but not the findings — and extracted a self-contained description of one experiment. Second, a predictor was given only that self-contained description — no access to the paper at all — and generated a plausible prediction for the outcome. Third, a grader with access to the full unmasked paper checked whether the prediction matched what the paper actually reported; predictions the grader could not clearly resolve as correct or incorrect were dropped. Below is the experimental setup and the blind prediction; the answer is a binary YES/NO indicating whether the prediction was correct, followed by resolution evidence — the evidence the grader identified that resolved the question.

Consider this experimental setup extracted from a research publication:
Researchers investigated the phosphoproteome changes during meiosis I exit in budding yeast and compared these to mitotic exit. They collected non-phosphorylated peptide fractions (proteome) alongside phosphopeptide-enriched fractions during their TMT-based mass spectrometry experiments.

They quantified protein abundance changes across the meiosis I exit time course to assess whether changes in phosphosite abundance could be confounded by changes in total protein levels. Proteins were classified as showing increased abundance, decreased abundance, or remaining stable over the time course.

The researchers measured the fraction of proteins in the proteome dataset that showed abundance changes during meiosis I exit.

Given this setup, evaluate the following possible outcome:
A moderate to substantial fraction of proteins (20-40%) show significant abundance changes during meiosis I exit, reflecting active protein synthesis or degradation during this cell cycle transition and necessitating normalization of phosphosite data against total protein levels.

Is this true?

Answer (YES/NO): NO